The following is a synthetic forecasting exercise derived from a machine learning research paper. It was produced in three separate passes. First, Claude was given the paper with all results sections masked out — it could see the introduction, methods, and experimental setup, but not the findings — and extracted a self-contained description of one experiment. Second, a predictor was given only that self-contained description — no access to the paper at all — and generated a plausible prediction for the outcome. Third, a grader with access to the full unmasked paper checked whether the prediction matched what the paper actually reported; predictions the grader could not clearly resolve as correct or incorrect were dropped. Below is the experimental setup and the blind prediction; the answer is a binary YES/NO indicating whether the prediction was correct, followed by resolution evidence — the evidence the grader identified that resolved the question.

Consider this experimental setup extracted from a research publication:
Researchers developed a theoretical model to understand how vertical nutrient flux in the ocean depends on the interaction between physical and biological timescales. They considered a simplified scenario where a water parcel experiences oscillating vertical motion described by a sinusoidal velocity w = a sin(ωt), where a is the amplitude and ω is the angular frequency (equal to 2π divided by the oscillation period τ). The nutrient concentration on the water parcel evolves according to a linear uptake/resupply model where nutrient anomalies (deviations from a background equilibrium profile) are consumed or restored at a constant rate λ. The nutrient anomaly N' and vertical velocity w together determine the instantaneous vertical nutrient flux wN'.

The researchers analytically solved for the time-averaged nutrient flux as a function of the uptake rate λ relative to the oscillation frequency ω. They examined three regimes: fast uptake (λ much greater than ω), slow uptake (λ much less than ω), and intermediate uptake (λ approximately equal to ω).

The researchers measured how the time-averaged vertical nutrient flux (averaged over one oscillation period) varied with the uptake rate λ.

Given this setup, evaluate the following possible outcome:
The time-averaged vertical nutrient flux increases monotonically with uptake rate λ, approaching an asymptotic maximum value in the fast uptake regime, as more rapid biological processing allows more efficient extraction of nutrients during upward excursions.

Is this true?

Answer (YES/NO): NO